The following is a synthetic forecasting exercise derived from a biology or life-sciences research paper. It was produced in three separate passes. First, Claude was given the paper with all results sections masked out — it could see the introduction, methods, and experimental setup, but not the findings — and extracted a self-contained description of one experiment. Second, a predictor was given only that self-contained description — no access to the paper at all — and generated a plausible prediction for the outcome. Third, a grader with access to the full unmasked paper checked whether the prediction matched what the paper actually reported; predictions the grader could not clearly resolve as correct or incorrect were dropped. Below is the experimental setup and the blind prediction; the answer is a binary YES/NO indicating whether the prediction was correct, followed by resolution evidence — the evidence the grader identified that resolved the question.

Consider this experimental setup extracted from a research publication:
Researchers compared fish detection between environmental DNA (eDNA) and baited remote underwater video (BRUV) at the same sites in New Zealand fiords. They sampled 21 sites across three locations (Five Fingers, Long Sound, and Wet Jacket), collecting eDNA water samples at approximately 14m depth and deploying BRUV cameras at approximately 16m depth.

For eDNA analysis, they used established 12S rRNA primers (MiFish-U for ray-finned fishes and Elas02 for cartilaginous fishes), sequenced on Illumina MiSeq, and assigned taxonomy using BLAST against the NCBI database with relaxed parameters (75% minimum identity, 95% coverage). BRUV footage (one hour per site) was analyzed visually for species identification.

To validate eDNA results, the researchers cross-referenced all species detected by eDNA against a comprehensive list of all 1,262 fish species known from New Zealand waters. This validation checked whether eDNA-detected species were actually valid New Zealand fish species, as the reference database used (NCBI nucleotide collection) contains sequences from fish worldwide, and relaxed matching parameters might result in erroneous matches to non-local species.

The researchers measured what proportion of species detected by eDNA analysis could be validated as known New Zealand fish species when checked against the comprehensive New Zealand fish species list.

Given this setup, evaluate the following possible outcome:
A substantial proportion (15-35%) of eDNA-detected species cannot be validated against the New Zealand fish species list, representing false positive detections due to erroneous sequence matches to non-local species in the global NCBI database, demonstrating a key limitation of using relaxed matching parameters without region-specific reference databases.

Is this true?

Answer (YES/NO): NO